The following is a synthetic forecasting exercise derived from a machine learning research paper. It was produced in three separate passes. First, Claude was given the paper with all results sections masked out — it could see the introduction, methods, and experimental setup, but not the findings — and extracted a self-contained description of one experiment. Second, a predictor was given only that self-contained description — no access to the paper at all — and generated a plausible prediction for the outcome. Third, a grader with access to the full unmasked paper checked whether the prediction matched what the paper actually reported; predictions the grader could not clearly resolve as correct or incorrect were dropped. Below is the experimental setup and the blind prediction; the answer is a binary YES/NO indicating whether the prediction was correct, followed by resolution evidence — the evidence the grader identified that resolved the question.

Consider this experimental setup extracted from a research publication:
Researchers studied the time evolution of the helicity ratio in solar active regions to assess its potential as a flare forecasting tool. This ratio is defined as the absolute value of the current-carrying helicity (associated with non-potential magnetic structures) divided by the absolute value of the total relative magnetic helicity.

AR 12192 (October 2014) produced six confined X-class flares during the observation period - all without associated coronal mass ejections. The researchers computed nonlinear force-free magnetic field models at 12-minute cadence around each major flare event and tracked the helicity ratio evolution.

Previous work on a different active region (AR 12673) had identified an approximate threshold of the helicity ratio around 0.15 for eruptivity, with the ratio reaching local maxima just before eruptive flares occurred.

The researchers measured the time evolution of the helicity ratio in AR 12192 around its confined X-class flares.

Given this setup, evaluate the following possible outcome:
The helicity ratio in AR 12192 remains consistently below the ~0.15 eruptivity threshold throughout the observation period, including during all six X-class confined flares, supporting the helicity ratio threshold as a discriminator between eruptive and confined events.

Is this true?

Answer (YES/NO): NO